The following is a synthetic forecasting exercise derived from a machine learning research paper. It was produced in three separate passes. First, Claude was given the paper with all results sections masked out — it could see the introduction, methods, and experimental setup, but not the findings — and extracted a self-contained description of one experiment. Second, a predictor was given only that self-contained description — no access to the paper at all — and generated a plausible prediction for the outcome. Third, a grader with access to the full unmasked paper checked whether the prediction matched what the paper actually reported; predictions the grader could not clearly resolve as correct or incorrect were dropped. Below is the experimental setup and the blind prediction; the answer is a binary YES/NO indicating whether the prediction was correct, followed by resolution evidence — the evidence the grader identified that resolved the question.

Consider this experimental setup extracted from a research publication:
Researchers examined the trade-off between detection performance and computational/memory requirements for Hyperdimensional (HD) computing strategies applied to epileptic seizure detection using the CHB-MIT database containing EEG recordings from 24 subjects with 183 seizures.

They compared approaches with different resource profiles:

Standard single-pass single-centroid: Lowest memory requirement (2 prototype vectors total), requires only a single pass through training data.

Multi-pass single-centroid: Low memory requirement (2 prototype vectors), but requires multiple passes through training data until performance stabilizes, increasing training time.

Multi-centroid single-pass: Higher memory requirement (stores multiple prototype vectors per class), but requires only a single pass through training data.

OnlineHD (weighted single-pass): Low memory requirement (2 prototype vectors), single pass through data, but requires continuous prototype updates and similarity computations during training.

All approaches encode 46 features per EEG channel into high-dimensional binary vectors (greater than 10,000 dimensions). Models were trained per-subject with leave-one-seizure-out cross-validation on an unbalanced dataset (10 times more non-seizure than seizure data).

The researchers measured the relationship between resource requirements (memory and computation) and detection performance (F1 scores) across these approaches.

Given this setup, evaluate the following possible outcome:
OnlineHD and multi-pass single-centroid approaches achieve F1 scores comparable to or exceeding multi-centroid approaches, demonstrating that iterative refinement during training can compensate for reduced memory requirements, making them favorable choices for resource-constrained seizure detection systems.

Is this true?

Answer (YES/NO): NO